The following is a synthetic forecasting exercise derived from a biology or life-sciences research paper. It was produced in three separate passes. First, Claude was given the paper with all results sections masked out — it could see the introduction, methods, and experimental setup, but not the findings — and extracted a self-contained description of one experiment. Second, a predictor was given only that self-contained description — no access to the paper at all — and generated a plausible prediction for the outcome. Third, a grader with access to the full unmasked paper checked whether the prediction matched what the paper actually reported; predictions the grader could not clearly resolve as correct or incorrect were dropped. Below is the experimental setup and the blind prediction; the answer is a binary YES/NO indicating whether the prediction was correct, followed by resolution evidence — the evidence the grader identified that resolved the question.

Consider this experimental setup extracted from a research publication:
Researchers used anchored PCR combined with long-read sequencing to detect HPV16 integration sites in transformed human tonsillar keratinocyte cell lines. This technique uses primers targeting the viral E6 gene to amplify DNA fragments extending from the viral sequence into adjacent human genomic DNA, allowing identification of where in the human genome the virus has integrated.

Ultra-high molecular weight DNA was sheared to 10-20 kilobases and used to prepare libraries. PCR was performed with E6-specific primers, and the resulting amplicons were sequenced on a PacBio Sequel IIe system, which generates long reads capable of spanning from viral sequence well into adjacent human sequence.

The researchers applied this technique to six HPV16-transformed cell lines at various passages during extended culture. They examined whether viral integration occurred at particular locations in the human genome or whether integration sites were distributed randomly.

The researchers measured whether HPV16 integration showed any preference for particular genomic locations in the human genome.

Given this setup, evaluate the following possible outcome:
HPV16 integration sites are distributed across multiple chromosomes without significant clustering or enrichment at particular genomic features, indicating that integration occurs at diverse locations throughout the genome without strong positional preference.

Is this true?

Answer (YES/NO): YES